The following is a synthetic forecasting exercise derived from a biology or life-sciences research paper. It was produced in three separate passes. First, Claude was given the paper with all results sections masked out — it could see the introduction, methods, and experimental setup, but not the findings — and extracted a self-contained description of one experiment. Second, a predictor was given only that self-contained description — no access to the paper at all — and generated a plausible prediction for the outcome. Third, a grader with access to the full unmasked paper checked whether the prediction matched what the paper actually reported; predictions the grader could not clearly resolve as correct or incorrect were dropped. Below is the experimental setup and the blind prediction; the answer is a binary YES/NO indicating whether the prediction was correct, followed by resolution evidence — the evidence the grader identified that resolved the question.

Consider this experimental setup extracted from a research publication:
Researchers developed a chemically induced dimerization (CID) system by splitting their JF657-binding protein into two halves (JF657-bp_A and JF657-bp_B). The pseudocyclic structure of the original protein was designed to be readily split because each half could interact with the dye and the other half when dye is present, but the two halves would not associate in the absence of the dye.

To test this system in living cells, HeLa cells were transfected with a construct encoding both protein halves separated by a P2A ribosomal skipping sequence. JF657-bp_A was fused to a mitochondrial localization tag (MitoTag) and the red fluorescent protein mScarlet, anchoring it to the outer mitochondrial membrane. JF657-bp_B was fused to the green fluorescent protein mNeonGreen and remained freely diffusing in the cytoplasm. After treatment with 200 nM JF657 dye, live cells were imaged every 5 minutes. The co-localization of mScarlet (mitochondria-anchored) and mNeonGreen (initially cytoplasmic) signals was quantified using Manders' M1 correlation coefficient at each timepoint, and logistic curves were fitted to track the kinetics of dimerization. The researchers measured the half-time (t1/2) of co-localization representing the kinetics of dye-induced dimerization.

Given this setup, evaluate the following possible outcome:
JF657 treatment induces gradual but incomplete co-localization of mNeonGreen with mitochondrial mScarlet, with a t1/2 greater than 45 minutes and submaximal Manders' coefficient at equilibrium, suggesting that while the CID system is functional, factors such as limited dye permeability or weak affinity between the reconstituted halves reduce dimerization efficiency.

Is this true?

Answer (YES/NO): NO